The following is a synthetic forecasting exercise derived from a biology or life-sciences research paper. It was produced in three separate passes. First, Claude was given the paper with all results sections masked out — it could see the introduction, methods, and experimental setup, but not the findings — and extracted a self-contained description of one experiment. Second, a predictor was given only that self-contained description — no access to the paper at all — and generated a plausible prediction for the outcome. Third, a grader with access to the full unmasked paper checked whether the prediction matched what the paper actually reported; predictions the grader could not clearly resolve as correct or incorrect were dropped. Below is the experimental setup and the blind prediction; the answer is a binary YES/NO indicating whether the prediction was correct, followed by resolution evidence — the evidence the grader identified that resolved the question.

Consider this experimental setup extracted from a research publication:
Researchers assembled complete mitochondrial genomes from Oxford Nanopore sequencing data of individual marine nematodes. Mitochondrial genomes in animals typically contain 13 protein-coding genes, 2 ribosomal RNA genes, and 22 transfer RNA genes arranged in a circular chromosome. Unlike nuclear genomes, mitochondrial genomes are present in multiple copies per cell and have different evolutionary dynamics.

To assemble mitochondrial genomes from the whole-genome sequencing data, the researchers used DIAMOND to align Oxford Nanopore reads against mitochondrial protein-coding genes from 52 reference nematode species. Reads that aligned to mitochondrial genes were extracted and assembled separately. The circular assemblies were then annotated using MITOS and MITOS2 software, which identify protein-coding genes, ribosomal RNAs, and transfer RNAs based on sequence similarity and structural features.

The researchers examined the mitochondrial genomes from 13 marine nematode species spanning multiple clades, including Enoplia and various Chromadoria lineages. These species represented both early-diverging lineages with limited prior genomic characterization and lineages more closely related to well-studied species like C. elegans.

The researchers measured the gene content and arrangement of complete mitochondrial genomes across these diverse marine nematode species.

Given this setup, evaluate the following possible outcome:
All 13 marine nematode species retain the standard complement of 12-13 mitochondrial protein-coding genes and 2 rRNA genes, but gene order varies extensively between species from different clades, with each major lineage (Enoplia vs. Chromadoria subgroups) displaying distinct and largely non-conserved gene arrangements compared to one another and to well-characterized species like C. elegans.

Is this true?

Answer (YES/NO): NO